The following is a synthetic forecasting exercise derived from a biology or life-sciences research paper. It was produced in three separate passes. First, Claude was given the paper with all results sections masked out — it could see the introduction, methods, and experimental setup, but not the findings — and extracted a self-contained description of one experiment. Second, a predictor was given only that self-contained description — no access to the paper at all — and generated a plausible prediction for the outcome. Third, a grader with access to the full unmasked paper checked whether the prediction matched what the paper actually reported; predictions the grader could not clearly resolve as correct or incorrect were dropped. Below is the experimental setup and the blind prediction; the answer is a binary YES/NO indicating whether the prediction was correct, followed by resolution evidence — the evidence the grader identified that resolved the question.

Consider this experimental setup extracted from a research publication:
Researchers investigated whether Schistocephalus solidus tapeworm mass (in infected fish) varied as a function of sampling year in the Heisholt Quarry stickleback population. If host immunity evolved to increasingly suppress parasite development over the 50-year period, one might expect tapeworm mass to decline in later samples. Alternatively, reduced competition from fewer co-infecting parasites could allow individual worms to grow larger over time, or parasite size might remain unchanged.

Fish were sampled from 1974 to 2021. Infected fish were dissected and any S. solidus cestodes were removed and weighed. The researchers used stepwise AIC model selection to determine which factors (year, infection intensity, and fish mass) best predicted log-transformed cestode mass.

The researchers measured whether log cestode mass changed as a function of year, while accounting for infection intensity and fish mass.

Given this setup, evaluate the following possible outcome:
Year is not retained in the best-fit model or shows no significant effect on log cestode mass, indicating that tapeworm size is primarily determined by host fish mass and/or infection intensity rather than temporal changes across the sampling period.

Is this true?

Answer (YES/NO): NO